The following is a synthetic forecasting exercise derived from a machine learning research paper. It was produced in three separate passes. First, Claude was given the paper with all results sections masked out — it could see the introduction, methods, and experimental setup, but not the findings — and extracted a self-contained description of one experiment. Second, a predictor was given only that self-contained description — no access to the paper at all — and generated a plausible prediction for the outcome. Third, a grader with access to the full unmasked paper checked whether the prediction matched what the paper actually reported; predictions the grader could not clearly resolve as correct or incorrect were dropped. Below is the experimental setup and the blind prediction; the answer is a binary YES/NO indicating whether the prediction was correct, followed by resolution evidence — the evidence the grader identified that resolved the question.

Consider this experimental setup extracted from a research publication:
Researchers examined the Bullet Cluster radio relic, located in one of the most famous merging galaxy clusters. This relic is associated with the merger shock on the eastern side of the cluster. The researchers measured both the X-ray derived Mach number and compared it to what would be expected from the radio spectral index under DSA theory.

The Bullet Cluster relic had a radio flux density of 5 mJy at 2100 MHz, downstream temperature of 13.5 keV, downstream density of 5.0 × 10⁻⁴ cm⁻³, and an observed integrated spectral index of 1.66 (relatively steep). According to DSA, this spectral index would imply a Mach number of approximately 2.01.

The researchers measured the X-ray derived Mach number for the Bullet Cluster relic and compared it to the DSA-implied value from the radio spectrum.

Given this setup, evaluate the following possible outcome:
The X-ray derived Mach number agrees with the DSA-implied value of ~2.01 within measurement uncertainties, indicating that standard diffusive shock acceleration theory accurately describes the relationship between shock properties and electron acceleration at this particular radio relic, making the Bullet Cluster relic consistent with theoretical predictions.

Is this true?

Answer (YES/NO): NO